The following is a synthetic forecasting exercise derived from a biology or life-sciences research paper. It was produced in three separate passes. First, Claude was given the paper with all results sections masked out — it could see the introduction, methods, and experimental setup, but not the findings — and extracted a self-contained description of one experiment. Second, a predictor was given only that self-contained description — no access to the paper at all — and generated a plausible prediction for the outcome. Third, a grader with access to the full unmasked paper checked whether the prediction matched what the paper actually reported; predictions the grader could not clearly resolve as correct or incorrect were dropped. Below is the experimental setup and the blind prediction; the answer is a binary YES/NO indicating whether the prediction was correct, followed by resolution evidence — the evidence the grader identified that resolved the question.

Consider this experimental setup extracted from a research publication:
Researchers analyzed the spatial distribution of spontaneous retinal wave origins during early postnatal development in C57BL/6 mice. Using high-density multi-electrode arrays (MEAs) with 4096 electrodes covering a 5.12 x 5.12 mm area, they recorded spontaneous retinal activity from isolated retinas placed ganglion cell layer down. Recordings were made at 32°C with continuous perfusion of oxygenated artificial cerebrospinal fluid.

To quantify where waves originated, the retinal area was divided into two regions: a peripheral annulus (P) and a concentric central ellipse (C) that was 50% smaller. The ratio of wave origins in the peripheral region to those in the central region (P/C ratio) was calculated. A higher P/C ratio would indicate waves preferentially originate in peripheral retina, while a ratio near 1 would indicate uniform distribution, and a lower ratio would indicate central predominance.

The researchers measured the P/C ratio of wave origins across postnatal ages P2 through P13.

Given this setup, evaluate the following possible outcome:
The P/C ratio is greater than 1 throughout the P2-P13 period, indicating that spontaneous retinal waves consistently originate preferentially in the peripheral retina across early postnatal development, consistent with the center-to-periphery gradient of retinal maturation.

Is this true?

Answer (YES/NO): NO